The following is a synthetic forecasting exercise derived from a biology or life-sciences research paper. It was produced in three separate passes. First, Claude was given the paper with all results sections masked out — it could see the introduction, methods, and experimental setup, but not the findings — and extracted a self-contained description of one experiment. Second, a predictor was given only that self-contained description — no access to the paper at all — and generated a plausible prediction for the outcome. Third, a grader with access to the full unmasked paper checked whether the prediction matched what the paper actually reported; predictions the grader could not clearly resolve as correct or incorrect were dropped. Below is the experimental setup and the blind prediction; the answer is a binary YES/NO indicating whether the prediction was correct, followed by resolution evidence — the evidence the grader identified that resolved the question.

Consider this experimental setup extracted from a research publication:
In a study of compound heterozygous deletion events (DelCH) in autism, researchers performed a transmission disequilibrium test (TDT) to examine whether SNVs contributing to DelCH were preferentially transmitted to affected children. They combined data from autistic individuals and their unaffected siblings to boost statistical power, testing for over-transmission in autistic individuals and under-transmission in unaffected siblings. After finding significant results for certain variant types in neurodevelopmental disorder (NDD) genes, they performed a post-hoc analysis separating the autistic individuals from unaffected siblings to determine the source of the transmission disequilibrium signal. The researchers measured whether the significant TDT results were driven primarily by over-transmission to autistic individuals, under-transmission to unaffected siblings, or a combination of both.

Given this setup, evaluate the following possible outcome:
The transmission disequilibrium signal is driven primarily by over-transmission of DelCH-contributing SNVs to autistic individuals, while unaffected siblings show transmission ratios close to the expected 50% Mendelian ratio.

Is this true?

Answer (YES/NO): NO